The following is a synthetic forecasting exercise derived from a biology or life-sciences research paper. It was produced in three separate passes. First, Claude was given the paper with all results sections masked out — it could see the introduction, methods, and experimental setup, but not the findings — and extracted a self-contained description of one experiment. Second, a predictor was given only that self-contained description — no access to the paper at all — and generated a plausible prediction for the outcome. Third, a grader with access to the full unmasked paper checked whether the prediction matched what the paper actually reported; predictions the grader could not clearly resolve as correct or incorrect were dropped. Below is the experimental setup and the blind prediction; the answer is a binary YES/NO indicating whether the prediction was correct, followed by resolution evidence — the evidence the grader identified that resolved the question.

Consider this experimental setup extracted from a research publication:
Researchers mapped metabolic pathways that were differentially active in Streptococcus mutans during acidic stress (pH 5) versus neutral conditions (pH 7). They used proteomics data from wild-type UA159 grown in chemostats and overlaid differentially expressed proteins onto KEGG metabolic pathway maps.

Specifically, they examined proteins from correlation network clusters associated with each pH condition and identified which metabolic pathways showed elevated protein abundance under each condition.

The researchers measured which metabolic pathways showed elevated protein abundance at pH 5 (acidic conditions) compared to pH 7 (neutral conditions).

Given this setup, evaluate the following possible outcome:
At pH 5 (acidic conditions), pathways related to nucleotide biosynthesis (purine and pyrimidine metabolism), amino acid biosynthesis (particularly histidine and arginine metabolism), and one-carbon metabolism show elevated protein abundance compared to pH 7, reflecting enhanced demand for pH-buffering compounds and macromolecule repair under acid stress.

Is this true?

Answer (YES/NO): NO